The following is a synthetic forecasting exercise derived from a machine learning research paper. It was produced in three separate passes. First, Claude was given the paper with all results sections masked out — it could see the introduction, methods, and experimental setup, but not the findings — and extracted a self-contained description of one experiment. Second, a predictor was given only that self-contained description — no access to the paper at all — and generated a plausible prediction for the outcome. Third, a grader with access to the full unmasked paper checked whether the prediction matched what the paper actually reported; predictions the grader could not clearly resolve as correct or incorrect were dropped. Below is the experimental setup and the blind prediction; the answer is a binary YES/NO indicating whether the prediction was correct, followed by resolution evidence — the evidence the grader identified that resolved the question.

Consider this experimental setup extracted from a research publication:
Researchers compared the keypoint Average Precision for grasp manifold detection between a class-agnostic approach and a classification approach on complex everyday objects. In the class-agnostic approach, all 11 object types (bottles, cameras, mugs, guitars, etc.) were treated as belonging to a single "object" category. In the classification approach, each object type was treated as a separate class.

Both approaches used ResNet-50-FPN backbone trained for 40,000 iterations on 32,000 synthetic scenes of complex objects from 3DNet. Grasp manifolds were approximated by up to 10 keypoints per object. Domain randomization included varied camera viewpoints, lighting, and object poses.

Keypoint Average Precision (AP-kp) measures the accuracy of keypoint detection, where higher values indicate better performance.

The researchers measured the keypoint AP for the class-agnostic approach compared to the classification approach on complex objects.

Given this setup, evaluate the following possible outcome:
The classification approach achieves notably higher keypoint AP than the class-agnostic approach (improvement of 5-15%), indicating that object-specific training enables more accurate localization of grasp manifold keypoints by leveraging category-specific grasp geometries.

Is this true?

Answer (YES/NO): NO